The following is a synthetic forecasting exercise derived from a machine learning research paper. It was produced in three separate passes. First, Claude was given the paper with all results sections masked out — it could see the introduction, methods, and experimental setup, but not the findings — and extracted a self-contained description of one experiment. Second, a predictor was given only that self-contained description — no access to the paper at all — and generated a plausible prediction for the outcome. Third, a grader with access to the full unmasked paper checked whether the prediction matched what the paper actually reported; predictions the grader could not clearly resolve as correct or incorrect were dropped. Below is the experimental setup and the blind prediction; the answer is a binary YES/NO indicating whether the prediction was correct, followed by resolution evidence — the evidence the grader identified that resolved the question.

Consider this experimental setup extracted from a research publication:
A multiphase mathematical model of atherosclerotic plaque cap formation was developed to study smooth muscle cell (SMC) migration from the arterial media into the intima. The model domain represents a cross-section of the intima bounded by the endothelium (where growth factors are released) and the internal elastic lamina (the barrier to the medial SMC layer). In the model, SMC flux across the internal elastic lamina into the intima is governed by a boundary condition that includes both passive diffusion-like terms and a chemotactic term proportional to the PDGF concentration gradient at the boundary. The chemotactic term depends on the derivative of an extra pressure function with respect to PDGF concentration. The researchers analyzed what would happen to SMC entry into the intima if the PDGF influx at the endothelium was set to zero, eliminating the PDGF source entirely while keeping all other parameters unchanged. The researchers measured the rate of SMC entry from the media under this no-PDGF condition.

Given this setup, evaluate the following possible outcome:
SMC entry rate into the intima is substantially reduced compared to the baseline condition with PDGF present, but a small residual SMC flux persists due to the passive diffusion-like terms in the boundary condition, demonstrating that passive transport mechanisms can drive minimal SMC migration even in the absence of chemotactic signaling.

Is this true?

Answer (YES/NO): NO